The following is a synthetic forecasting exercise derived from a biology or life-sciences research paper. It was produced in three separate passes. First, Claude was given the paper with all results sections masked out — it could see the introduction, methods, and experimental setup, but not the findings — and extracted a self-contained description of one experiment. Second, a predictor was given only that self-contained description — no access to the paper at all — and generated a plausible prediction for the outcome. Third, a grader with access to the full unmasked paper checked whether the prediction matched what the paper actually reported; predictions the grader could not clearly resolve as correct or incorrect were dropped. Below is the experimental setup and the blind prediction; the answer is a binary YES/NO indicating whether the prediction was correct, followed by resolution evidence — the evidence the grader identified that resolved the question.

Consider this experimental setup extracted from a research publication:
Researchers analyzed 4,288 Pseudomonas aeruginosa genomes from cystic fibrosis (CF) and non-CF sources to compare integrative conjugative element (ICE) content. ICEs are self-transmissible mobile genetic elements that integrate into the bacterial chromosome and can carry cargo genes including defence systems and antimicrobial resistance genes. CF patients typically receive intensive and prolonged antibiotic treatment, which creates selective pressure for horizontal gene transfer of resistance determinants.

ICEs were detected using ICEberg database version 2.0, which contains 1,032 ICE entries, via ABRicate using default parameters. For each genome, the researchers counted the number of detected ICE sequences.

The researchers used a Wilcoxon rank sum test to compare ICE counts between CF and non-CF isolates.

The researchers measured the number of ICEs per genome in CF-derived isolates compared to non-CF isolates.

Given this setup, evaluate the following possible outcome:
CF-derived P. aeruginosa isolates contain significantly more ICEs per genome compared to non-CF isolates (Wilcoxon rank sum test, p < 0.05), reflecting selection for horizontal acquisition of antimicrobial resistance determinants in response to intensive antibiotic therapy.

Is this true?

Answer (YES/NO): NO